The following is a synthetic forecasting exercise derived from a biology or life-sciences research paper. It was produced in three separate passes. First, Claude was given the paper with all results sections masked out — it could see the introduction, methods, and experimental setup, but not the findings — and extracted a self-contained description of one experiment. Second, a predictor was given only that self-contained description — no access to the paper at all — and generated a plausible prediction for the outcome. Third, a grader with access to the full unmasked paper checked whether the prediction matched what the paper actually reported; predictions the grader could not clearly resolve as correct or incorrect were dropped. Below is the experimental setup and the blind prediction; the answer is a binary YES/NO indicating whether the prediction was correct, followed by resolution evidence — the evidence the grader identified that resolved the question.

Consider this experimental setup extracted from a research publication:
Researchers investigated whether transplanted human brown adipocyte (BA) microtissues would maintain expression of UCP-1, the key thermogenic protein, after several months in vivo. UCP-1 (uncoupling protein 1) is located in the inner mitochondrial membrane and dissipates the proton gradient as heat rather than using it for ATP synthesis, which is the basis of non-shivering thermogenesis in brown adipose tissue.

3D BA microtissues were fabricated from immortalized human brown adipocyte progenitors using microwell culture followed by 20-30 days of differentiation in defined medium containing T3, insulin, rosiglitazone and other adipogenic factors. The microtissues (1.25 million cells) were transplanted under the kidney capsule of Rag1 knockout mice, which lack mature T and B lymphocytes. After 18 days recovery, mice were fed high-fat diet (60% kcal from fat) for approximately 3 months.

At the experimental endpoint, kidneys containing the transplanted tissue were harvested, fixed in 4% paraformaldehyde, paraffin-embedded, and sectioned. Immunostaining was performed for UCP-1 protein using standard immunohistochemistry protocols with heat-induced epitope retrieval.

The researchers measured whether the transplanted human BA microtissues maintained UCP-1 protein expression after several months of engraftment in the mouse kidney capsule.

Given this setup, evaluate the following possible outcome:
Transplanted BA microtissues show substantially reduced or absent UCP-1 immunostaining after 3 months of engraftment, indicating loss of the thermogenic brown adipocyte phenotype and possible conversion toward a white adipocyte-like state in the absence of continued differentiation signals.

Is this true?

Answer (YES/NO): NO